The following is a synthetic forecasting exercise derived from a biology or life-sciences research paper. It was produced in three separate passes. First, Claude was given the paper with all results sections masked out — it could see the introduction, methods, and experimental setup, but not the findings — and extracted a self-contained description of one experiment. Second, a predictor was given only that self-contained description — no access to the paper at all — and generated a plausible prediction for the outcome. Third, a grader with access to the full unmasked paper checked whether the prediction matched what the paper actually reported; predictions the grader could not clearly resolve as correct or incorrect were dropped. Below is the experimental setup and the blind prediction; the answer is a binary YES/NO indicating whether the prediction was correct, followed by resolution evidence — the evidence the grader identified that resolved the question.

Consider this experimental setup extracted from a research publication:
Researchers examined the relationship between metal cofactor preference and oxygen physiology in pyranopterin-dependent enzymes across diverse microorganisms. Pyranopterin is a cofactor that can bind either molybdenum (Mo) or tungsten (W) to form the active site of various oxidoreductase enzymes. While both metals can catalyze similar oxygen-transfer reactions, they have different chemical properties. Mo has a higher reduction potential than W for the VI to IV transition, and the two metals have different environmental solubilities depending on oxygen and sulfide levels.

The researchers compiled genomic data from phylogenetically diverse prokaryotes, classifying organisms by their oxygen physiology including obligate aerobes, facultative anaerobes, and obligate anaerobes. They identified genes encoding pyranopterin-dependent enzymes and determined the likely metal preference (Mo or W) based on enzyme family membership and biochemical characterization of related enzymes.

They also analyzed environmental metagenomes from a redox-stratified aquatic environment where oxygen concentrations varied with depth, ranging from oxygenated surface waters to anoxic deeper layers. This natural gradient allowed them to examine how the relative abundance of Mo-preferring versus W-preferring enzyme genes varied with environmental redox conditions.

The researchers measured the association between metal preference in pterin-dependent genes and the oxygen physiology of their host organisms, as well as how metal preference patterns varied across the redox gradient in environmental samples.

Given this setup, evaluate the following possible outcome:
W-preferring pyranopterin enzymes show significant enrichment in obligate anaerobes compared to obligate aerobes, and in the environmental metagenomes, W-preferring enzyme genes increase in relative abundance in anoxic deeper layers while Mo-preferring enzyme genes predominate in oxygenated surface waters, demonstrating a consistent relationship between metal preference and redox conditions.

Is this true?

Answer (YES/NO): YES